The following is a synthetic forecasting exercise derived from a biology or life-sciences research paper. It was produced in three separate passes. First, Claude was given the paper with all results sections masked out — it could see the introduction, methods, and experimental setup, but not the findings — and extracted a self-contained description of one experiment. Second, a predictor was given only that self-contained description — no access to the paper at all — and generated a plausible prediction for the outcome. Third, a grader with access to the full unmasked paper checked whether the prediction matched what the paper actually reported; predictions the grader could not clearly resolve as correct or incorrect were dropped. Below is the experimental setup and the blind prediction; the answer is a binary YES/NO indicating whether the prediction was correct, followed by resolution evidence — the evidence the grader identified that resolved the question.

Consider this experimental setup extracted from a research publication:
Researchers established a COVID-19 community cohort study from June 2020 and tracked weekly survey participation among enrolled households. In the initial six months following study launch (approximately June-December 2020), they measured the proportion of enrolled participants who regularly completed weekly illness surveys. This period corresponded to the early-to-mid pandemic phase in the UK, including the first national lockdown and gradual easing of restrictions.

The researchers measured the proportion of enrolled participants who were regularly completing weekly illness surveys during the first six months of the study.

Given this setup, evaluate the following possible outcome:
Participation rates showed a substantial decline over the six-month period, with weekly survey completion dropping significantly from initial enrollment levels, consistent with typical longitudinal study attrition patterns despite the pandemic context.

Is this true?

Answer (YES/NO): NO